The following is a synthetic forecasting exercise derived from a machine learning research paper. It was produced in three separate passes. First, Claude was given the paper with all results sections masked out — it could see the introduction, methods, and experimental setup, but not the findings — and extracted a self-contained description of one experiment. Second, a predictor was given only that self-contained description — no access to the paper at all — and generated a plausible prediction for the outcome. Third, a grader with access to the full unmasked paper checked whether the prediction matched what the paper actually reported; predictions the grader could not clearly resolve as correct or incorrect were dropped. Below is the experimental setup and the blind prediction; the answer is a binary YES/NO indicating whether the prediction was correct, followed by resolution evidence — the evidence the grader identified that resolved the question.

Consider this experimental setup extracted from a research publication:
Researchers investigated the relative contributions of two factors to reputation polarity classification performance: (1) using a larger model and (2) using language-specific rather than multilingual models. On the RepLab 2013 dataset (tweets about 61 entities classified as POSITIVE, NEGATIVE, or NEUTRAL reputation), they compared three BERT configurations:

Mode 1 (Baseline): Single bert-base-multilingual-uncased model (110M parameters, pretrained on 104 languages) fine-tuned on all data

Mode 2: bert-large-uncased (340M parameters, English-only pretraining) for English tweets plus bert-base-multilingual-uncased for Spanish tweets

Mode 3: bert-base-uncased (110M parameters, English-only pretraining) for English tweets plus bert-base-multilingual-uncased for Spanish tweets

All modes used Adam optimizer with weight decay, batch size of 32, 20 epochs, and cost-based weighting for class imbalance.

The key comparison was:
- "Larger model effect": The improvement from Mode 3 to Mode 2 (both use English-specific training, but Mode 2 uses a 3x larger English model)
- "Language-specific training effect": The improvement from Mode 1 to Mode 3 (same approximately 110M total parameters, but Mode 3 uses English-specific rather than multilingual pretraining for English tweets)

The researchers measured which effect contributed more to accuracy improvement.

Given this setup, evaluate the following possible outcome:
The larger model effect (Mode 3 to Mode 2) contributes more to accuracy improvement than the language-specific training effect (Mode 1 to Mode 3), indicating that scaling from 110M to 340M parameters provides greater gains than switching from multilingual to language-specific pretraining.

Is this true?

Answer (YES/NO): NO